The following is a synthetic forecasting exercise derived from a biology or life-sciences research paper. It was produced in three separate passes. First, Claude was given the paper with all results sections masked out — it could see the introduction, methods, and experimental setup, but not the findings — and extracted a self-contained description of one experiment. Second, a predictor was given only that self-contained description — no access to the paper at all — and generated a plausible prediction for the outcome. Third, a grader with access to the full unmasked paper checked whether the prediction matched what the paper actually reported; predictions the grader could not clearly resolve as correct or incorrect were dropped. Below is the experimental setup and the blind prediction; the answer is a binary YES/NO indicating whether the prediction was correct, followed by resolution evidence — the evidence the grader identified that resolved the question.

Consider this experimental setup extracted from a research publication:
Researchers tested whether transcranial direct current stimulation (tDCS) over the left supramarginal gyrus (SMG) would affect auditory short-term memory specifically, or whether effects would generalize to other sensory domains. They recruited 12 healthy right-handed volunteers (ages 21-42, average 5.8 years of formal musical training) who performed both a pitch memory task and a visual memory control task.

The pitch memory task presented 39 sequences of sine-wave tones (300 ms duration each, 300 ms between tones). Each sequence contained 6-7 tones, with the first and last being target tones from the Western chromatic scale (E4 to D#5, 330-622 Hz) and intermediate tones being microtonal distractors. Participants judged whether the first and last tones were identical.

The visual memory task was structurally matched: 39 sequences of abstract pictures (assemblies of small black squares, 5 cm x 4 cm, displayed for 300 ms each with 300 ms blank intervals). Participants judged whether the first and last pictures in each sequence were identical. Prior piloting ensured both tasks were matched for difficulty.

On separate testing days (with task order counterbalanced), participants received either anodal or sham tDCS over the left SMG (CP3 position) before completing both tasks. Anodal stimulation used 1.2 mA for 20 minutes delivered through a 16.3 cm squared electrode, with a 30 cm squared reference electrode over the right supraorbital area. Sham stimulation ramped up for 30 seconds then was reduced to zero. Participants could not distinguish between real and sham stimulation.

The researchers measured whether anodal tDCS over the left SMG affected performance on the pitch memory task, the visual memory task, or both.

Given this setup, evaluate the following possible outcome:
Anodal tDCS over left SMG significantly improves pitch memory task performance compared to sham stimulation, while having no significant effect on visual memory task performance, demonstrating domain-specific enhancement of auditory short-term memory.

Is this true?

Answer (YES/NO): YES